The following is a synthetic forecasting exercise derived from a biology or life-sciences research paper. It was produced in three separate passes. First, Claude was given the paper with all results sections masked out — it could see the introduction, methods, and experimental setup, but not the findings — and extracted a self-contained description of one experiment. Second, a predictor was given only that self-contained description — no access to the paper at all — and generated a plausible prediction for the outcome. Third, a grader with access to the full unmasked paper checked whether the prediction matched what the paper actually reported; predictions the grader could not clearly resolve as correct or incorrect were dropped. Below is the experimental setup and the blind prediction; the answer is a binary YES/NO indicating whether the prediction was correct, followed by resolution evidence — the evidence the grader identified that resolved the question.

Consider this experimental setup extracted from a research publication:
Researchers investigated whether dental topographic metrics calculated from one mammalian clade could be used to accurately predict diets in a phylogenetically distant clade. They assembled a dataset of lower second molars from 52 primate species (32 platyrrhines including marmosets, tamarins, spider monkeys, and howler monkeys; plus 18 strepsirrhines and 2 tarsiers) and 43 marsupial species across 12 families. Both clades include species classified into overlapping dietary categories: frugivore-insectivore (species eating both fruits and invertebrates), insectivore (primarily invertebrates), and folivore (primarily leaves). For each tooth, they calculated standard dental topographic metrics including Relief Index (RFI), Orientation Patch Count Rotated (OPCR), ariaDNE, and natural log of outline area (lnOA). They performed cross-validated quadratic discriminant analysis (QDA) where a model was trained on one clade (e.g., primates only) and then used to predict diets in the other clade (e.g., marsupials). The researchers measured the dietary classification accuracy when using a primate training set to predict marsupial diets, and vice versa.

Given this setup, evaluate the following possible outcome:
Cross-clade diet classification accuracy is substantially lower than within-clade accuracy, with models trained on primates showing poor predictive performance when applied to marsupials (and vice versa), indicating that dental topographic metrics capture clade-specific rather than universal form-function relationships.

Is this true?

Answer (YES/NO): NO